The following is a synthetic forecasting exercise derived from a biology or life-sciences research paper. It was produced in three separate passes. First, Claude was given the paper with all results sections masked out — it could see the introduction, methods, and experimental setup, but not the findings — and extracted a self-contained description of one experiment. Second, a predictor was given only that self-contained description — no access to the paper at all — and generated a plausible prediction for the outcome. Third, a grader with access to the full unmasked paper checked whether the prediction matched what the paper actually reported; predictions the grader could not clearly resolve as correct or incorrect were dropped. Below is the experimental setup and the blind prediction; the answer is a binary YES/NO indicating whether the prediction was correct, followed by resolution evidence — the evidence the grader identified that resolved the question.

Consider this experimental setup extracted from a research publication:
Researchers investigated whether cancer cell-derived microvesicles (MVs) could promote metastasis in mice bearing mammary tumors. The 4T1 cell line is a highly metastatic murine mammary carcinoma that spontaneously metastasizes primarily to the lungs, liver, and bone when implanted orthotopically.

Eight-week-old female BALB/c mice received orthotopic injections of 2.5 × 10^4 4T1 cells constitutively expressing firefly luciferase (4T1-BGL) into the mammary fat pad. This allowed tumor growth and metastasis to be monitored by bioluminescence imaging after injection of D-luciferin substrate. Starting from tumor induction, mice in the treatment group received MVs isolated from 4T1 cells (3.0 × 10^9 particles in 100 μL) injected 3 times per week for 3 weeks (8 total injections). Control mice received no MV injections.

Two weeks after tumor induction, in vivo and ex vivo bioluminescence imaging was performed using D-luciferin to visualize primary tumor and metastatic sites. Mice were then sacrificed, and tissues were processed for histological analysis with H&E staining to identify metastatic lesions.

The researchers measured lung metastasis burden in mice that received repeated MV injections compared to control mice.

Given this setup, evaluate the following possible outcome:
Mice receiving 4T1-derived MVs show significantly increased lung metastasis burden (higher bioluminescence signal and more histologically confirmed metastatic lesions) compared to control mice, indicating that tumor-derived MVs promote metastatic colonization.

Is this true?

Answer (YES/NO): YES